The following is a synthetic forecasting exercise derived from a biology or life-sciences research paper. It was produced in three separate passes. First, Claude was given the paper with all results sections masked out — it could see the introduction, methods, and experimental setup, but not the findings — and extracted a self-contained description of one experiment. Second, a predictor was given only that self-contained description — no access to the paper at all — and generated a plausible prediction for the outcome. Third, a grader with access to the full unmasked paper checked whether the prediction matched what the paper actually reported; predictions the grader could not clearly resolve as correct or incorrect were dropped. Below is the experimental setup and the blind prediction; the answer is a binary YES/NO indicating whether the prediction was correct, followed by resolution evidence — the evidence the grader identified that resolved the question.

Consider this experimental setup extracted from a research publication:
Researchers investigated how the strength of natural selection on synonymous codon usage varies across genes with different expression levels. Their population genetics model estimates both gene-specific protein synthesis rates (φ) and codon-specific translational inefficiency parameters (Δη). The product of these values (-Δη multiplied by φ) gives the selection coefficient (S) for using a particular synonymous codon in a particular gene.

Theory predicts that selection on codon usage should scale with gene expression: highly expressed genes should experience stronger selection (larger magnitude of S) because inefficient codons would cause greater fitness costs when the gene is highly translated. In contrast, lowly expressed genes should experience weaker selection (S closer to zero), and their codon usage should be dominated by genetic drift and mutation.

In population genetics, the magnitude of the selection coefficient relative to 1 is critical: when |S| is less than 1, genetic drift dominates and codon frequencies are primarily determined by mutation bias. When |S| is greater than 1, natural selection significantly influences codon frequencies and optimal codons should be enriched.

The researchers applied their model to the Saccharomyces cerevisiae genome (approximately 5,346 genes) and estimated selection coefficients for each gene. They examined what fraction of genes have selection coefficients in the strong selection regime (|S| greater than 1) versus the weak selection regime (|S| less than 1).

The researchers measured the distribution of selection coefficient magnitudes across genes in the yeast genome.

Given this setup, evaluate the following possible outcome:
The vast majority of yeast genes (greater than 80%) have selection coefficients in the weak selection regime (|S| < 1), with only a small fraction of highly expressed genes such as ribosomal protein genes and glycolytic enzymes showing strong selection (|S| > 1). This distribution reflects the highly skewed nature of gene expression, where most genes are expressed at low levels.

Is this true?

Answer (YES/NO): YES